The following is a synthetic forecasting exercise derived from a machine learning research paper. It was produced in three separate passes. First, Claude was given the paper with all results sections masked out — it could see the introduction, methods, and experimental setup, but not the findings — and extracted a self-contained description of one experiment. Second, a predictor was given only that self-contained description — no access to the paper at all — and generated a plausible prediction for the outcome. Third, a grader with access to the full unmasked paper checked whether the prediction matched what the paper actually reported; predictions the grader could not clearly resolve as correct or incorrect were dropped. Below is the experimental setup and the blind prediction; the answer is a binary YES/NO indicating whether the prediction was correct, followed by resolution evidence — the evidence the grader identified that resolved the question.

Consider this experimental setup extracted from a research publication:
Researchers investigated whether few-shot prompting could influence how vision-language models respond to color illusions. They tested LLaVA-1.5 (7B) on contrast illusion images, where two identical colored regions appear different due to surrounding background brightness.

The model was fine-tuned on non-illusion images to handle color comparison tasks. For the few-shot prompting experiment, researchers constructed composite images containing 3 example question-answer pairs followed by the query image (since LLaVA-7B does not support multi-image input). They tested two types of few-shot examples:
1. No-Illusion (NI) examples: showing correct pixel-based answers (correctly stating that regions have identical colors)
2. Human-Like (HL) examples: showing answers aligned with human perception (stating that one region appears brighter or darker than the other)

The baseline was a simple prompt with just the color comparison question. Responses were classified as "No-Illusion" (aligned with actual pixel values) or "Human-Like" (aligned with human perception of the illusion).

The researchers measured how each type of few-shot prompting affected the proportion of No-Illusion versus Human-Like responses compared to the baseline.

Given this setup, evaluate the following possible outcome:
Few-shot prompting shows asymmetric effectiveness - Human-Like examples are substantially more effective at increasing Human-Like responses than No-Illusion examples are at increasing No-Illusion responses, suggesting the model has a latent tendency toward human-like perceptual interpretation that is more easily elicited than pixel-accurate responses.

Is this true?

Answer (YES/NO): NO